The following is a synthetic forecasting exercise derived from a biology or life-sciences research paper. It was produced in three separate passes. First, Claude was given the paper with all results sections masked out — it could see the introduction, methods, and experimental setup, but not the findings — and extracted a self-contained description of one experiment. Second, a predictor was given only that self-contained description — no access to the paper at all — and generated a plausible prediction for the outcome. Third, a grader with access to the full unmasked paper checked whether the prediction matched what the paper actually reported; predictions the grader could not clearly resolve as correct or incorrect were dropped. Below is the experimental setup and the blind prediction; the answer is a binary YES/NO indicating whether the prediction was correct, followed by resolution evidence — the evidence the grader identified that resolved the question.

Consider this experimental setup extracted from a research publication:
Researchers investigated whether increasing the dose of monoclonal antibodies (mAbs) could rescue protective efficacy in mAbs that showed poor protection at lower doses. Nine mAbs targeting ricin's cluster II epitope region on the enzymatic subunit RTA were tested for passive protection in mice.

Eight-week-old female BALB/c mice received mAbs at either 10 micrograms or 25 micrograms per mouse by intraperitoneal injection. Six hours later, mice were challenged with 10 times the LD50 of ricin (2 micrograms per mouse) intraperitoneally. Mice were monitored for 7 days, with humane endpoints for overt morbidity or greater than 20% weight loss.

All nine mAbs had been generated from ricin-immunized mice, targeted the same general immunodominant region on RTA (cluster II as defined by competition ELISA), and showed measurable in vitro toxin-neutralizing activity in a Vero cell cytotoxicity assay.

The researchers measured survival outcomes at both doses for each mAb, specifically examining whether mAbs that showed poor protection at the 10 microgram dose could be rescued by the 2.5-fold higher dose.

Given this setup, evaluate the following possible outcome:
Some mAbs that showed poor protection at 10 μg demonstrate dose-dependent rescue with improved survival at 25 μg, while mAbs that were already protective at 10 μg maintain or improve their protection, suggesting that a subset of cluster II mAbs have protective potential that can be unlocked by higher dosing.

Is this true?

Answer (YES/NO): NO